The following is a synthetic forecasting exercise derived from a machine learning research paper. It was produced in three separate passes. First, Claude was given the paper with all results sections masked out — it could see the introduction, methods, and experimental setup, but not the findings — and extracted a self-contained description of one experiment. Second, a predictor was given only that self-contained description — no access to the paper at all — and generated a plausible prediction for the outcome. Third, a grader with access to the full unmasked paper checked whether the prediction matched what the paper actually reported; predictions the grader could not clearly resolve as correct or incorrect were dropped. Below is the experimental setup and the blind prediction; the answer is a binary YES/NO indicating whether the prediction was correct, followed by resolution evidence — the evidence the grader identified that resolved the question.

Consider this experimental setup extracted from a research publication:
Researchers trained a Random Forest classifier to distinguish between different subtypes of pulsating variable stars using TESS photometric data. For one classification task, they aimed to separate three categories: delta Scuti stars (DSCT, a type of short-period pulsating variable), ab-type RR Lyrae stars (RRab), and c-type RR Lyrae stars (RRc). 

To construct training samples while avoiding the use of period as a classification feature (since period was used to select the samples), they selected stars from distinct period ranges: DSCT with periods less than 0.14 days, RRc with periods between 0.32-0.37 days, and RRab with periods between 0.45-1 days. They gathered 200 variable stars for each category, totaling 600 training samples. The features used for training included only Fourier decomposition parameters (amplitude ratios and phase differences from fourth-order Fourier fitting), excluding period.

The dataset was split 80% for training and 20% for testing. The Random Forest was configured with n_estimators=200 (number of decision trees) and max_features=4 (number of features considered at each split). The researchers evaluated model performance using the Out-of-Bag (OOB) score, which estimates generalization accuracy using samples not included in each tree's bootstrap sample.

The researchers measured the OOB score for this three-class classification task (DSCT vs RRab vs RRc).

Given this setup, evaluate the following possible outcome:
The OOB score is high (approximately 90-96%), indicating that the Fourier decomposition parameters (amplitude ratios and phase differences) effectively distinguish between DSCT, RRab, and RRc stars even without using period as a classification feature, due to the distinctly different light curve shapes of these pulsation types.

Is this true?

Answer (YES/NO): NO